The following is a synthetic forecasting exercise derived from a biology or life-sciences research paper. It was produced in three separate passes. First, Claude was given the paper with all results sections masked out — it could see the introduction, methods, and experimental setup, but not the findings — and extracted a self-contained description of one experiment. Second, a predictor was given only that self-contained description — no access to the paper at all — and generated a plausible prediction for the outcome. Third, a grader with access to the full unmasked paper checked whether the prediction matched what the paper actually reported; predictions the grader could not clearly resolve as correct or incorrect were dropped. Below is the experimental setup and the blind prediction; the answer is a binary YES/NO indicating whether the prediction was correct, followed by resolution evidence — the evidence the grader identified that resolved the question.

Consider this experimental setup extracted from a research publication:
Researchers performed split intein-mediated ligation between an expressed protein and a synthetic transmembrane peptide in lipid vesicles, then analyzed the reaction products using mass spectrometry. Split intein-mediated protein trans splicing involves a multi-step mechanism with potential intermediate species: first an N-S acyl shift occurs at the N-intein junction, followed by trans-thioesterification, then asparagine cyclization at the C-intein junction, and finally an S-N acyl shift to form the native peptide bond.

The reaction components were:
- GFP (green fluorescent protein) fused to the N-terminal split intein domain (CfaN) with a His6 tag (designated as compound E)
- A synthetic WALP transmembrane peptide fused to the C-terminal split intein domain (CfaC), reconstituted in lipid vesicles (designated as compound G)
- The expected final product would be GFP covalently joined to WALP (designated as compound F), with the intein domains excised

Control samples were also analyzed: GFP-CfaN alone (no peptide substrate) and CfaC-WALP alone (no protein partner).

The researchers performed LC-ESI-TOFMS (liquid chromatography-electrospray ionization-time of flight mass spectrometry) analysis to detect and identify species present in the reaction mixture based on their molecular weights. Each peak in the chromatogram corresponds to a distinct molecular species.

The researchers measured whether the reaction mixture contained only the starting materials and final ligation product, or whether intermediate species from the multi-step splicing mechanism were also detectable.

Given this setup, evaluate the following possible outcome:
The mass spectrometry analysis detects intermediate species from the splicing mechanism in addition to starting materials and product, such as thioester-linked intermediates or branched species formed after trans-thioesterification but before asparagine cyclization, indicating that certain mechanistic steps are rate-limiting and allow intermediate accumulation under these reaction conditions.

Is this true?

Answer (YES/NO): YES